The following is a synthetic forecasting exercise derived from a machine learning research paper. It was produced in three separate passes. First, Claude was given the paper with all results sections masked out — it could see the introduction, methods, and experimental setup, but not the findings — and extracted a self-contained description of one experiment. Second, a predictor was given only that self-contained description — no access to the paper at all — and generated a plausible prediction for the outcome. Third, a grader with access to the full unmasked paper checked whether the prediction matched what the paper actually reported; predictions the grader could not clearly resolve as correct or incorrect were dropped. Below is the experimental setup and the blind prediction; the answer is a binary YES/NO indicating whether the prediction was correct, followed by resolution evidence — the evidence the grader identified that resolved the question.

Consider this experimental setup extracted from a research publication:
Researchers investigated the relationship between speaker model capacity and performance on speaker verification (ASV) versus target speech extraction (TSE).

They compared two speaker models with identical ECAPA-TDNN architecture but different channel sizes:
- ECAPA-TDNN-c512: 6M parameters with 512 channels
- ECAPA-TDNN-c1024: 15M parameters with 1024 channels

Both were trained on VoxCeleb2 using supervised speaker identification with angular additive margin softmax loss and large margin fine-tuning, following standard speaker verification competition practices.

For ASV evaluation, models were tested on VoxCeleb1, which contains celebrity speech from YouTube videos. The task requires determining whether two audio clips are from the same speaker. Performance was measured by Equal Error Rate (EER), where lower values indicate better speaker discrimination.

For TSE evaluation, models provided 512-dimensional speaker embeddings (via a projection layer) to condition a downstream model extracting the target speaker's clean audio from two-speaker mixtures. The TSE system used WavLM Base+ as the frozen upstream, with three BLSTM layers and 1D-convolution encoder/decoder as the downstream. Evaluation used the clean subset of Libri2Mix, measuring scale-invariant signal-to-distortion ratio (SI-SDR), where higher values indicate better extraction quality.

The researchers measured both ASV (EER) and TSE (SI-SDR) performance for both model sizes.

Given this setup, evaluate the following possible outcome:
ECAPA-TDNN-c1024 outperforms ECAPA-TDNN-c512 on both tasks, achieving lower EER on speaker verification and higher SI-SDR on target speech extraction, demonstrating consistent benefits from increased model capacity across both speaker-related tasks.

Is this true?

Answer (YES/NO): NO